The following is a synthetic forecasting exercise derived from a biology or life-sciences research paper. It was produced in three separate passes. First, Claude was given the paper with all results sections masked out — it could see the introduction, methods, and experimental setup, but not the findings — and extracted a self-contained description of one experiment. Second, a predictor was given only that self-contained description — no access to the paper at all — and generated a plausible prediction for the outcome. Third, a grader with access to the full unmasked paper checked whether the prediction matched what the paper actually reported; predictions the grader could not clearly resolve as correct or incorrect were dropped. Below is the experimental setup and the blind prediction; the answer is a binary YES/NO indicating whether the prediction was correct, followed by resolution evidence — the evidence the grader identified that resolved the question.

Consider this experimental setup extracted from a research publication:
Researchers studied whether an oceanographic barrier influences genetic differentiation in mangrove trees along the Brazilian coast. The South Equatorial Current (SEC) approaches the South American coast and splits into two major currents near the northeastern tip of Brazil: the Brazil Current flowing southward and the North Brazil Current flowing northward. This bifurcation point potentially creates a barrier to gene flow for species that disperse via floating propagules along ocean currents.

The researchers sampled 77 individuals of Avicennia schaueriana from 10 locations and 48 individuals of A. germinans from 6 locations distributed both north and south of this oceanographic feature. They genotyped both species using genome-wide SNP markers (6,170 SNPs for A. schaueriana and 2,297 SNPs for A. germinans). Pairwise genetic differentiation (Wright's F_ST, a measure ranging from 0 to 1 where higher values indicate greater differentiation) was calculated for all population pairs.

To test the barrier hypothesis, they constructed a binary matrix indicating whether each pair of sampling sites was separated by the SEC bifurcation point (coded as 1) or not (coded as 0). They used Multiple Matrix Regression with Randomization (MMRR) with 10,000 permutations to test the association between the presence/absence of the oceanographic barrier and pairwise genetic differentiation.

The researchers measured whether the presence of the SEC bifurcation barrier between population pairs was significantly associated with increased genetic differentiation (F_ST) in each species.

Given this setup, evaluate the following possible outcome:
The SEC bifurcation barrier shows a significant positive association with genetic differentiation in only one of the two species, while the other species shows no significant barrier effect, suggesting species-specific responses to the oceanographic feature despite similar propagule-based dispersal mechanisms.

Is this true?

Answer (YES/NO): YES